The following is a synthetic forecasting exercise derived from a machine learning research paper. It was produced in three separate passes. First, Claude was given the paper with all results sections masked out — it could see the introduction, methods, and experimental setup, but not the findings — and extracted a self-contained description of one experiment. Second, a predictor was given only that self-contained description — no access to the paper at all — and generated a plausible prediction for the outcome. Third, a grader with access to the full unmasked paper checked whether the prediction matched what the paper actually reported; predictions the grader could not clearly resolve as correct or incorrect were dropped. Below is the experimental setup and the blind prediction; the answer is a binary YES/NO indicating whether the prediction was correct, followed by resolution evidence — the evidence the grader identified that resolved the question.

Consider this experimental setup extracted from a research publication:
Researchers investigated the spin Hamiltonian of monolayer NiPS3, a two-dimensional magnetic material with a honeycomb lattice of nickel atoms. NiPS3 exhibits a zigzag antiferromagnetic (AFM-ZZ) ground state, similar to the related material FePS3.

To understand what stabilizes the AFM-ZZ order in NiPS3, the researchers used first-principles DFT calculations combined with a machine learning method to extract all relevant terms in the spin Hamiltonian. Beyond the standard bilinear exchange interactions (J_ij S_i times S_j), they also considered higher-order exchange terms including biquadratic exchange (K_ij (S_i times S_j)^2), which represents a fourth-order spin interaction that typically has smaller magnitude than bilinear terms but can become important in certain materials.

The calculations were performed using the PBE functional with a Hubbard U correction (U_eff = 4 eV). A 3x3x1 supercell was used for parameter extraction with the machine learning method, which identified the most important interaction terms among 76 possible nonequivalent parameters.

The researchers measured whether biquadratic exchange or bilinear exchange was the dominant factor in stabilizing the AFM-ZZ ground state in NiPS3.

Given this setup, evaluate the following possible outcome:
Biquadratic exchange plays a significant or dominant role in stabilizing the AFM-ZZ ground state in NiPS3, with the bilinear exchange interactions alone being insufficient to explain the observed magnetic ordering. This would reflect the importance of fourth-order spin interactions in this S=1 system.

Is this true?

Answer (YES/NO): YES